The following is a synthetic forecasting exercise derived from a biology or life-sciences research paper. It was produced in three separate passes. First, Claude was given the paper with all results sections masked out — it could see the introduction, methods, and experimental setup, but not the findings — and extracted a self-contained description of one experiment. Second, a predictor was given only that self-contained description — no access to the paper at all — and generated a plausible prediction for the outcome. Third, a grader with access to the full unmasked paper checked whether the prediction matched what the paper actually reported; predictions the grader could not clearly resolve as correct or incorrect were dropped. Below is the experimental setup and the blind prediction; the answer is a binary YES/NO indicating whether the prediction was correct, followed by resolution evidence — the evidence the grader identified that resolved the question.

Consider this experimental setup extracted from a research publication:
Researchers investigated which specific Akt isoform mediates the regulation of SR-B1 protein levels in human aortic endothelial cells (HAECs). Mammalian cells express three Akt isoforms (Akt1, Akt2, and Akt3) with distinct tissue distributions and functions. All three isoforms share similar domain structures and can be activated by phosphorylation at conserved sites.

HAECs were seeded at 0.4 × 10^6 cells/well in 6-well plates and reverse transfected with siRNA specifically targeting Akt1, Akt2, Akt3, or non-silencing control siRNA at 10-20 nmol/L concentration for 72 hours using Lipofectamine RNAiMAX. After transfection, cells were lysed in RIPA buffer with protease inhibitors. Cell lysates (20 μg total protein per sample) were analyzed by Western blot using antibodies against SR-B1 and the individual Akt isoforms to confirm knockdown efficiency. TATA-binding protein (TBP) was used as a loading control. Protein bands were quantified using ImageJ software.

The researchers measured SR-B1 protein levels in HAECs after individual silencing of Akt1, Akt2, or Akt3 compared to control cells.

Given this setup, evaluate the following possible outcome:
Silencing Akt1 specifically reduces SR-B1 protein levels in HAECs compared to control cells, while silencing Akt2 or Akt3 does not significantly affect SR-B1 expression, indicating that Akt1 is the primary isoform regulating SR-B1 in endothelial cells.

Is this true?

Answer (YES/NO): YES